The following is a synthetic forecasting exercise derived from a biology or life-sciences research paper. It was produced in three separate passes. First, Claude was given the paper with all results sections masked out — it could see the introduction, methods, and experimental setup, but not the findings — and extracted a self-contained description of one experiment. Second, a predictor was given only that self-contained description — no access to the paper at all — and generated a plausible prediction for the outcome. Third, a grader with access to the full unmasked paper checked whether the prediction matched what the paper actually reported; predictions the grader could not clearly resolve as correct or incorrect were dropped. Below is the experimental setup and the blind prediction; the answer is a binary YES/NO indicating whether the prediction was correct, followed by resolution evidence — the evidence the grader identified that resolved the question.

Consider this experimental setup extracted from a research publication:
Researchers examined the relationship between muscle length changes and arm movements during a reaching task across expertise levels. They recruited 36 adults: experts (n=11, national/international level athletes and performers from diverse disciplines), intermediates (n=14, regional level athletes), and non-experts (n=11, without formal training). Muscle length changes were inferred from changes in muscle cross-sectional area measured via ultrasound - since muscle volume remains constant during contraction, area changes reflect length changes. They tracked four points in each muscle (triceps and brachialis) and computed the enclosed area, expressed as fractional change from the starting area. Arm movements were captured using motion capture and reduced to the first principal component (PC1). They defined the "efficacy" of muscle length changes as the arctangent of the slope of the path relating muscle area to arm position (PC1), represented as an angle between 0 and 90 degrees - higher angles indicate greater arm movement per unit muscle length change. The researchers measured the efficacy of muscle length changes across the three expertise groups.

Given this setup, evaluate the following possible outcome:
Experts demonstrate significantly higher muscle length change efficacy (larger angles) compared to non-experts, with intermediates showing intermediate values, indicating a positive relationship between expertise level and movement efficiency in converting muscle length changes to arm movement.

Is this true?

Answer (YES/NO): NO